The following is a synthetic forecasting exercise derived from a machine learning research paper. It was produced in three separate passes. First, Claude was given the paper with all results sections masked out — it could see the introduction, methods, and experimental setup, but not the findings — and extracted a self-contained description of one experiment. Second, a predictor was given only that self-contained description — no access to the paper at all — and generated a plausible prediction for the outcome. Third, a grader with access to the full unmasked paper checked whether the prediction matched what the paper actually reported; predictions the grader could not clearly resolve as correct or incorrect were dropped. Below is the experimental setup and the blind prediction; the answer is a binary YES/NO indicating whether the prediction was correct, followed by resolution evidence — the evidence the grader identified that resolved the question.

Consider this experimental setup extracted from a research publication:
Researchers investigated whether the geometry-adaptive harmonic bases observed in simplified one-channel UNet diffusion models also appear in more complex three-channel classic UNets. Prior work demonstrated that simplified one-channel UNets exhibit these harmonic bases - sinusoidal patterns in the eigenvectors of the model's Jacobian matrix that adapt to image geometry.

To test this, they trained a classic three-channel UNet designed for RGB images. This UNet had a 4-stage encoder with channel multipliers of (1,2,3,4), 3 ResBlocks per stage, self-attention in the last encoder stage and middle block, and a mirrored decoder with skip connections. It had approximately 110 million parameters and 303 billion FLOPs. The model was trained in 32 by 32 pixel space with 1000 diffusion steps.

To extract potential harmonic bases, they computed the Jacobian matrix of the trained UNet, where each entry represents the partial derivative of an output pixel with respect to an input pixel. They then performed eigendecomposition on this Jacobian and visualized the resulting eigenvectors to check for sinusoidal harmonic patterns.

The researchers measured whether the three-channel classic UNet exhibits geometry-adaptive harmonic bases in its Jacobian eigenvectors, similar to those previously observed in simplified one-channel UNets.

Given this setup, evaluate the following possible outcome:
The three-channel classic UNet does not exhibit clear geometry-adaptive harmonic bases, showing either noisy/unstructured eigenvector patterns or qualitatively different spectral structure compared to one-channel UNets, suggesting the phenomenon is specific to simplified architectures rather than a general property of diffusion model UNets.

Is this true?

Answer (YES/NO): NO